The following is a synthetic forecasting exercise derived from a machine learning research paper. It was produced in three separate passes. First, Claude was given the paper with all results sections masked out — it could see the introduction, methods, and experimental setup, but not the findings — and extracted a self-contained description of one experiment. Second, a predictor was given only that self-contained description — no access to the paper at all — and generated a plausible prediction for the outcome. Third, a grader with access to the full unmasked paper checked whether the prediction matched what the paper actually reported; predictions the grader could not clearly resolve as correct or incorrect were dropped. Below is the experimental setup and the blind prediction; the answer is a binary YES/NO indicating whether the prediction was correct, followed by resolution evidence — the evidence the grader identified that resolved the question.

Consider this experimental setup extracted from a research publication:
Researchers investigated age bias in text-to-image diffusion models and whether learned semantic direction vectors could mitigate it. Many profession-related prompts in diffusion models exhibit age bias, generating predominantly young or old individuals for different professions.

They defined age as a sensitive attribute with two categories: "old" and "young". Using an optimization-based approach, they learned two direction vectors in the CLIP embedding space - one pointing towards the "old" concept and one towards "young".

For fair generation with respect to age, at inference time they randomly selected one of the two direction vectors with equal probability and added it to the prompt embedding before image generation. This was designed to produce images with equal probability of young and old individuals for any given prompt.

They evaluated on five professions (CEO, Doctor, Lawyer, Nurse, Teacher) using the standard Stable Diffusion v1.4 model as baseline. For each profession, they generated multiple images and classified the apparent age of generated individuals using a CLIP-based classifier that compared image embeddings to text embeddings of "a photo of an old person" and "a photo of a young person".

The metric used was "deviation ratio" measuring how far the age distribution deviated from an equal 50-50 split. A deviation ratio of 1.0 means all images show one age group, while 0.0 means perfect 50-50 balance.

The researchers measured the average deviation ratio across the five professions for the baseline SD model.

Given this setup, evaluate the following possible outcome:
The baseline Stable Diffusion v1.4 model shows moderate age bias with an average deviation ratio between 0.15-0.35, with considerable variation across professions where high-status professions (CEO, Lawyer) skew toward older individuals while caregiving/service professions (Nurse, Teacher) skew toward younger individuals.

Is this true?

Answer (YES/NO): NO